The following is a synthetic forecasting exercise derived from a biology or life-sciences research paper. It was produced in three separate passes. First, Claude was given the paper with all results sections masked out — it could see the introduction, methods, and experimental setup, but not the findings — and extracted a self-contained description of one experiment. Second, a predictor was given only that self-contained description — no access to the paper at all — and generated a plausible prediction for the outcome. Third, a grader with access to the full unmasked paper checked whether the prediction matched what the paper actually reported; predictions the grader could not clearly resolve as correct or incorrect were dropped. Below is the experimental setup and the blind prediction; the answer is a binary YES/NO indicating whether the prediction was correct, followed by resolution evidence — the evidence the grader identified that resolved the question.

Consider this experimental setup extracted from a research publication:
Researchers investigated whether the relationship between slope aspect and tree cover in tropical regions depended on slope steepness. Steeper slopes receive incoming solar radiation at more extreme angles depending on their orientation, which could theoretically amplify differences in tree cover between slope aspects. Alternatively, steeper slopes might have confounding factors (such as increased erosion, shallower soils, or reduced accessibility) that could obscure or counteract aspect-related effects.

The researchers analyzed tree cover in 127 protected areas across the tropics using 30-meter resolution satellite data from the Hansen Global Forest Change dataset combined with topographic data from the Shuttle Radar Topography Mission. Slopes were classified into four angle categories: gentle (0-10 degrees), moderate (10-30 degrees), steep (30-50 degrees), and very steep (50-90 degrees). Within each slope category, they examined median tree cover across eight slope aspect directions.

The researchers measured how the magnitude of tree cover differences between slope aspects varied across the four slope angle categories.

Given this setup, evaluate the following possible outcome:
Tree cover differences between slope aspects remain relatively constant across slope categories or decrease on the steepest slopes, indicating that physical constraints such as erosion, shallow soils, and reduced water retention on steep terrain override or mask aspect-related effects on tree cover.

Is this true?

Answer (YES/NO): NO